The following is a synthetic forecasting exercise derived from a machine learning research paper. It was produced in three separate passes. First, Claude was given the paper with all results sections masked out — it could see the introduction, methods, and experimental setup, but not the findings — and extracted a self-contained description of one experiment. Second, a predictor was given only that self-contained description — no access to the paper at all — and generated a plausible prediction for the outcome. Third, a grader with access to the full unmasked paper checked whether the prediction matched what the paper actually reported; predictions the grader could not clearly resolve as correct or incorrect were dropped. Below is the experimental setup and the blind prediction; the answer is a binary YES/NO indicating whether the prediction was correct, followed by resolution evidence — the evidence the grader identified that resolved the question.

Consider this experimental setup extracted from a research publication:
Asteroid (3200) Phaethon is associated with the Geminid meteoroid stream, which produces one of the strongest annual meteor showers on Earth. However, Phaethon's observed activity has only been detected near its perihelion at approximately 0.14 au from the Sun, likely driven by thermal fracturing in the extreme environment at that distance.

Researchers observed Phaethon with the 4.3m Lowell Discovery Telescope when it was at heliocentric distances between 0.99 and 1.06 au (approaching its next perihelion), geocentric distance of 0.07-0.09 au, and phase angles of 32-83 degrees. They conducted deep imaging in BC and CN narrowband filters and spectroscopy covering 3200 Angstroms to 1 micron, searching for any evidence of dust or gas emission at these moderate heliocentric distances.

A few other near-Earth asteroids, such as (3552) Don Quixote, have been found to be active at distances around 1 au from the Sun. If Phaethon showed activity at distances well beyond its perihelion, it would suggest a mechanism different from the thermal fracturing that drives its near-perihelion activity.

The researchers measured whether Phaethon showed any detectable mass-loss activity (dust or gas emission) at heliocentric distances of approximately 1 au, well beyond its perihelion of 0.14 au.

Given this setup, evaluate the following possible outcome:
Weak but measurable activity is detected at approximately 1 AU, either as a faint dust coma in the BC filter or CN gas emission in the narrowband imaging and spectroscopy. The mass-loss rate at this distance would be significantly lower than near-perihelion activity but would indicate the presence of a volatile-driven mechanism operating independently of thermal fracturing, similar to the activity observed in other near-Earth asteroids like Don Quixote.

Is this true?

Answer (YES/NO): NO